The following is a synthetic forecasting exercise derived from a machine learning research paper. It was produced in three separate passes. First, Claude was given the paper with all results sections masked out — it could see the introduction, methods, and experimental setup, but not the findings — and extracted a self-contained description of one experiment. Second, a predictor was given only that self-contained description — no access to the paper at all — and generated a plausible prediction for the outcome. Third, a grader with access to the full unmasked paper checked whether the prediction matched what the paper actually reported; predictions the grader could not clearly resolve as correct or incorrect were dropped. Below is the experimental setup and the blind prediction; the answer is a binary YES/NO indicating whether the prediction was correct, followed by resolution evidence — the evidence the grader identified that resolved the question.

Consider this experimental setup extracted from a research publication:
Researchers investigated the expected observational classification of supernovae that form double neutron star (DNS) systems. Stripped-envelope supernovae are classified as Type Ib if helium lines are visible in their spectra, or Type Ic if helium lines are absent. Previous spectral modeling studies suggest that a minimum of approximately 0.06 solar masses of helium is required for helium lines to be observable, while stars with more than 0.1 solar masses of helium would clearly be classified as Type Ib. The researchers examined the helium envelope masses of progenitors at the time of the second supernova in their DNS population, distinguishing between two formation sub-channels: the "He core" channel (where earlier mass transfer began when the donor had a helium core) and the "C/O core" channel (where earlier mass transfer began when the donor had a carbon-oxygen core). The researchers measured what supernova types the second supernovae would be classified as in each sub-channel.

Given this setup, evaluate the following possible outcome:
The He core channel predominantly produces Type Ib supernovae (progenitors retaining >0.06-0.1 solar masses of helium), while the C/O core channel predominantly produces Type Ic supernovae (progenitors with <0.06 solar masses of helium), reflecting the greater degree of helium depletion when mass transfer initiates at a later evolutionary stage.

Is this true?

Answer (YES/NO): NO